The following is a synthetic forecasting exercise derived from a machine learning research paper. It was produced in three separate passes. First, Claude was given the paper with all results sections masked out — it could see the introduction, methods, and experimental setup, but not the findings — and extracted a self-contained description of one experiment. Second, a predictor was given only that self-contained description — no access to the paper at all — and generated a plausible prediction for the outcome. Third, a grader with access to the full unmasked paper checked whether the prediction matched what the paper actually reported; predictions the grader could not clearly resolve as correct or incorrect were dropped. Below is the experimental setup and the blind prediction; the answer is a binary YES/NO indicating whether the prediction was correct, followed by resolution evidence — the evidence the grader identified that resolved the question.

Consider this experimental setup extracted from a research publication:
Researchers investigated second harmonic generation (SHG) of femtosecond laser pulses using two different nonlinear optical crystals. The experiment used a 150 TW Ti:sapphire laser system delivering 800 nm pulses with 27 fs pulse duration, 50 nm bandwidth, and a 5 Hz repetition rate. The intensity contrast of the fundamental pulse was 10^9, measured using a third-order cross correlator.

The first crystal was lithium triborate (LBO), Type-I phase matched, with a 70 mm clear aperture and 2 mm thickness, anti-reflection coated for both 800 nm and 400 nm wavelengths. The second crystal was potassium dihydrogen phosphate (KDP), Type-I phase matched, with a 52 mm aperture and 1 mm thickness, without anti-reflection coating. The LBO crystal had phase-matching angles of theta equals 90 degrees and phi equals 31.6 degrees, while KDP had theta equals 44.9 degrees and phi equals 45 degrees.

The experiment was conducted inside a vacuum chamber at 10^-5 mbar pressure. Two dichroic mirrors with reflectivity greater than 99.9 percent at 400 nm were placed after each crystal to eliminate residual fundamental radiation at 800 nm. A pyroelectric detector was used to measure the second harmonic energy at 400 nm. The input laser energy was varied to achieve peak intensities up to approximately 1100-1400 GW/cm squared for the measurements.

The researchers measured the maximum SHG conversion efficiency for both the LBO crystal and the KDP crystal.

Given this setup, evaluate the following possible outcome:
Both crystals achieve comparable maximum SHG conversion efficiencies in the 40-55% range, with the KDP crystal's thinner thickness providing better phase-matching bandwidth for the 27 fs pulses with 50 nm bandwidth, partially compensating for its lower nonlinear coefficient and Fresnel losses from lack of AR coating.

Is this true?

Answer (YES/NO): NO